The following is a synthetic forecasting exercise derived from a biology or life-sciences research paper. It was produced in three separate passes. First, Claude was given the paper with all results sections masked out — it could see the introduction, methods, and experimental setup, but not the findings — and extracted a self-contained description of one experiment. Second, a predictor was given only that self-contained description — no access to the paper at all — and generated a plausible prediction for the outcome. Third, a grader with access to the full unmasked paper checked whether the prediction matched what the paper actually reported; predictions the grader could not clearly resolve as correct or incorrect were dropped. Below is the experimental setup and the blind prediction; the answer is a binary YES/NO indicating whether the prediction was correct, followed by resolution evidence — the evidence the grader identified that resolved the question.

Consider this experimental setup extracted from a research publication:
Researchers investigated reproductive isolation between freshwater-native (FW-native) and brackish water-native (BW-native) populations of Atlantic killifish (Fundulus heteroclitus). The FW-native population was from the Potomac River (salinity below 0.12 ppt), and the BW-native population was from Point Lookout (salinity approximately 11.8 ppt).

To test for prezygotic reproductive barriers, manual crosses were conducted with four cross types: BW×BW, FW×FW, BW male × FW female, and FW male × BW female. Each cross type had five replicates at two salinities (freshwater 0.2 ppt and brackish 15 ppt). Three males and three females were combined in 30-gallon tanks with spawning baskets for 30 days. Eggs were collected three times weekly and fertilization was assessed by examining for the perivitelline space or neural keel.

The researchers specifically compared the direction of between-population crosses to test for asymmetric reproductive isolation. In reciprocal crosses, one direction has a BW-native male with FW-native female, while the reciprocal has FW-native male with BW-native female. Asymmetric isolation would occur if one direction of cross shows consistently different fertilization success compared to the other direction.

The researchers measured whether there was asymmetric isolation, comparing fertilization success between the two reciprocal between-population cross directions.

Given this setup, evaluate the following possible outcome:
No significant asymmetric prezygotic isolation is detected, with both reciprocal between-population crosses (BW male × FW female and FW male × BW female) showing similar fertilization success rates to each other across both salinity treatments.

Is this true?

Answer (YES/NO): NO